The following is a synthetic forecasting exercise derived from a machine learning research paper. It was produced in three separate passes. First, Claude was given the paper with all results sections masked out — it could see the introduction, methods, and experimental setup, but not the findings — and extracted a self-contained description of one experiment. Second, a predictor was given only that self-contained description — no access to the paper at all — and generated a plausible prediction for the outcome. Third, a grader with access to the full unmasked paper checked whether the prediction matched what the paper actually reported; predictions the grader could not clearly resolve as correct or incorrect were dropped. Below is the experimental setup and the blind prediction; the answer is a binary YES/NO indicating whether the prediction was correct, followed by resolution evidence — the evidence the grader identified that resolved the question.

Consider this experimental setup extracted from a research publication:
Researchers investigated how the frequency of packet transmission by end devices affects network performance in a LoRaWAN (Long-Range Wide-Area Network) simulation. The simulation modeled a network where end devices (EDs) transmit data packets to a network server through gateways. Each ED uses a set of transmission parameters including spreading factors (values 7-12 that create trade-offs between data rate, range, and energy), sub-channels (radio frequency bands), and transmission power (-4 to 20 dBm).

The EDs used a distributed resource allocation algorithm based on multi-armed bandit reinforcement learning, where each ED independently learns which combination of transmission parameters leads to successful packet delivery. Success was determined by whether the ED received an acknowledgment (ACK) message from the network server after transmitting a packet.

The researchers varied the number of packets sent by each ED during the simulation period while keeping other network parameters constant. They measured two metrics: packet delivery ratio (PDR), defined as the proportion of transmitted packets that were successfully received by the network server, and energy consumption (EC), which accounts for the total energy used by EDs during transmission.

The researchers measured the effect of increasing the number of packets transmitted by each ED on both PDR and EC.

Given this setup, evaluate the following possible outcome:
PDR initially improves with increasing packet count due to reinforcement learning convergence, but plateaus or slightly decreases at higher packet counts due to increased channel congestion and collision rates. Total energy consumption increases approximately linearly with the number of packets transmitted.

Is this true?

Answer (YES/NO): NO